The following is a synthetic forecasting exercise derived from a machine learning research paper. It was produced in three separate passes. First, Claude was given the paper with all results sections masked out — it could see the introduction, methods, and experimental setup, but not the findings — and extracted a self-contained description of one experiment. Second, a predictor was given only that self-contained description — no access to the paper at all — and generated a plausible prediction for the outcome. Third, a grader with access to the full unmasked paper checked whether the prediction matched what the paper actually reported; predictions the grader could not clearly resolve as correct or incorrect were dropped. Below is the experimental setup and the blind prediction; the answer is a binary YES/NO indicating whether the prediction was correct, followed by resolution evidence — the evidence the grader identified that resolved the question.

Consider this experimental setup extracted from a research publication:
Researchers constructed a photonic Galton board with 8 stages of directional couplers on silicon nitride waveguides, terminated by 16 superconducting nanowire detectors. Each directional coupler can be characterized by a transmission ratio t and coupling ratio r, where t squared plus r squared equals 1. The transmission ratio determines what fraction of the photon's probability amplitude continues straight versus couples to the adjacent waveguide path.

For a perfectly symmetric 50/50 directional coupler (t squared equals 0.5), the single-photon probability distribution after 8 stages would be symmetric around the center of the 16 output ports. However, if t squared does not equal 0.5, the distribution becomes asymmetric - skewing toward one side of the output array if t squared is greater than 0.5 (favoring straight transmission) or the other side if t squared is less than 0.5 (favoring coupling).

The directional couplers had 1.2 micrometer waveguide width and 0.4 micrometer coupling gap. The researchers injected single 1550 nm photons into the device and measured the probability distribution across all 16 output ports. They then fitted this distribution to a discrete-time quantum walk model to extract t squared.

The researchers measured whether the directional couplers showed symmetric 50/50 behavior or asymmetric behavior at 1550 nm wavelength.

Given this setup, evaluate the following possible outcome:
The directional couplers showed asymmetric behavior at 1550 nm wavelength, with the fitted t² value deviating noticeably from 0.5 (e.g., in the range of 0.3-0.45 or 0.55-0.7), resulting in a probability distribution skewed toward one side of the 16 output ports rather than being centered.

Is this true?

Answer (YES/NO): NO